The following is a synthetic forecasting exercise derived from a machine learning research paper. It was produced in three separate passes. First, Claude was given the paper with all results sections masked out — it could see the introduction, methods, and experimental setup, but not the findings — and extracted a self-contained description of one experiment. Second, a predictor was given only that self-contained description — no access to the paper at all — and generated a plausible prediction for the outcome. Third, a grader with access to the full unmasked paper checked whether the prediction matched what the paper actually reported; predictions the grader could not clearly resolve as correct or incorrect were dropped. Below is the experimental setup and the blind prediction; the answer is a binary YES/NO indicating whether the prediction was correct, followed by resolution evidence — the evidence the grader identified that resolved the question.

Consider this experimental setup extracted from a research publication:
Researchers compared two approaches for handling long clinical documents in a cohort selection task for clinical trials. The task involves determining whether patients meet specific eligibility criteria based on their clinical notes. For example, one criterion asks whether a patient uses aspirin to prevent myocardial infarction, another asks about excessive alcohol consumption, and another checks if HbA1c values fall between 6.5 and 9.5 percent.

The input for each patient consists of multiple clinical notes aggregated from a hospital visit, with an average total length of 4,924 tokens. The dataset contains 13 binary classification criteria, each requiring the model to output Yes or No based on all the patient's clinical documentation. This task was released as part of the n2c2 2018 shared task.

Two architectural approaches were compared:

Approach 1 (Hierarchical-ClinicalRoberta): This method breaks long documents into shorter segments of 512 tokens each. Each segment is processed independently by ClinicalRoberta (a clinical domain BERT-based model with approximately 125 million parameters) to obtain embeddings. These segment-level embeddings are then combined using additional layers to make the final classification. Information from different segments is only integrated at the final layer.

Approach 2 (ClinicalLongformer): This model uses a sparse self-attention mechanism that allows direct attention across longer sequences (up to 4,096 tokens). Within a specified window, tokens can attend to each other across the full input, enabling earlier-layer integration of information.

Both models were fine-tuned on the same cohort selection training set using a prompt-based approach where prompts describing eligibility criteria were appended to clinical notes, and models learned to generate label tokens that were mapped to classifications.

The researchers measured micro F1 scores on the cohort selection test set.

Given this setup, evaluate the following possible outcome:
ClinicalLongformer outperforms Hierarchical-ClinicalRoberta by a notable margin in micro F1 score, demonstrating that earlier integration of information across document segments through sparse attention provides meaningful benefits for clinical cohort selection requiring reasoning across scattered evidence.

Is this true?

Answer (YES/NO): NO